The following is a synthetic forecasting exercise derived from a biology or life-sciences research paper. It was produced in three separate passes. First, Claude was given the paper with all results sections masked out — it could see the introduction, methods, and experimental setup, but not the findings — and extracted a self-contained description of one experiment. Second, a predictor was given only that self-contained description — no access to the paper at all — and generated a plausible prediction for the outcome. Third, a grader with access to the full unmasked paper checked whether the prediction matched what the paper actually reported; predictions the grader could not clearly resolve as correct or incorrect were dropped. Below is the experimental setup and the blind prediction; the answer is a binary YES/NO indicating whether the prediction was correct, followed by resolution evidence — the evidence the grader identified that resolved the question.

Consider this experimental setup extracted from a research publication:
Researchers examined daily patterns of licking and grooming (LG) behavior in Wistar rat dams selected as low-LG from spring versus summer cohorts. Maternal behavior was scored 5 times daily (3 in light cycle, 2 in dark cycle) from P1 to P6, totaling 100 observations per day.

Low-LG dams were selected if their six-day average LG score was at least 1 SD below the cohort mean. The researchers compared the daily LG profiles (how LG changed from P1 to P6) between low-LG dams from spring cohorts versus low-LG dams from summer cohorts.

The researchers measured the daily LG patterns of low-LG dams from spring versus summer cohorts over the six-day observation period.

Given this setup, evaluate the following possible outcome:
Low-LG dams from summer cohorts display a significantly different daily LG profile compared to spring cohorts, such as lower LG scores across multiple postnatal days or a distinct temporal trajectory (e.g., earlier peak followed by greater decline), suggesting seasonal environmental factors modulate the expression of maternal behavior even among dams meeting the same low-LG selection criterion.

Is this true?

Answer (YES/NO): YES